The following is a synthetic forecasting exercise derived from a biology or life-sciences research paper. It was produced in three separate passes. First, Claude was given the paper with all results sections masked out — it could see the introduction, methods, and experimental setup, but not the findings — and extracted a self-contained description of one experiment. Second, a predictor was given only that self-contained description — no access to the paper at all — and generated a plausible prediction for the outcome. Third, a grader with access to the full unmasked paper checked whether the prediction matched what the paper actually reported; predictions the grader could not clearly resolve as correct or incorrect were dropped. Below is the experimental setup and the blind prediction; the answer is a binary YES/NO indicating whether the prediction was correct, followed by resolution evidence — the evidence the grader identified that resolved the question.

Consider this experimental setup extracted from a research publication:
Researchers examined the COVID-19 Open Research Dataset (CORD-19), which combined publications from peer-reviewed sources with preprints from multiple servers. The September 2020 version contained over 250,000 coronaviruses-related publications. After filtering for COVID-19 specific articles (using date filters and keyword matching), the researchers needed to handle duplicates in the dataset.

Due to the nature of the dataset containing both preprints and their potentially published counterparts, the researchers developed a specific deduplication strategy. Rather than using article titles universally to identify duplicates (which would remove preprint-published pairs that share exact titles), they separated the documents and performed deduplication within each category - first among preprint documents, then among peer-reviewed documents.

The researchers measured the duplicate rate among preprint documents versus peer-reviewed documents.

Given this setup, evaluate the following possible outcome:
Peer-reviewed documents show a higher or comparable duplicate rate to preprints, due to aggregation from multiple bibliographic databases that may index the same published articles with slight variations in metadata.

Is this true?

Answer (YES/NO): YES